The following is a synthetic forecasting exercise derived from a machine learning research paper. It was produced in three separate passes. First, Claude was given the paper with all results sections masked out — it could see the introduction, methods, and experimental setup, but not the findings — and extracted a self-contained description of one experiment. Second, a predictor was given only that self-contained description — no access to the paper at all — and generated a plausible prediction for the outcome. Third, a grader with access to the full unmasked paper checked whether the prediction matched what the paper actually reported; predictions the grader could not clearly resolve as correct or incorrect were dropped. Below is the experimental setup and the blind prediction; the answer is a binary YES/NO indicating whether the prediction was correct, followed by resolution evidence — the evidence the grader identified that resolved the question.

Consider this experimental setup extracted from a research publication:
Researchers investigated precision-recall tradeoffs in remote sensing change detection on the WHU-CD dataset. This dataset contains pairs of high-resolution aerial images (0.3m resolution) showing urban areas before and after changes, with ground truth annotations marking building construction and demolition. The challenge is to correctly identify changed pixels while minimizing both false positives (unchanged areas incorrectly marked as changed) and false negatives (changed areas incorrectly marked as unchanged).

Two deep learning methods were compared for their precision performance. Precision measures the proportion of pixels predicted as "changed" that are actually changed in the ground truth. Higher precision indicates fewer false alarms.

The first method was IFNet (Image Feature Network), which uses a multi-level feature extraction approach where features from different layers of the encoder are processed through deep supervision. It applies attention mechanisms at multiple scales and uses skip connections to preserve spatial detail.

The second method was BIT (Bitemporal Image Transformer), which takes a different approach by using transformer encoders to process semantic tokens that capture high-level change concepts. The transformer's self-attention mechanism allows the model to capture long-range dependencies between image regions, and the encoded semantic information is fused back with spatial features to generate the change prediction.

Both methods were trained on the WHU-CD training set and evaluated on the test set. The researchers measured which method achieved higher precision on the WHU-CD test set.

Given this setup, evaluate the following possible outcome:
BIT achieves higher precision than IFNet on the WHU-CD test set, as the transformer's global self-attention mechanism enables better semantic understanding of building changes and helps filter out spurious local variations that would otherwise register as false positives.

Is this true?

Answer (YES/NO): YES